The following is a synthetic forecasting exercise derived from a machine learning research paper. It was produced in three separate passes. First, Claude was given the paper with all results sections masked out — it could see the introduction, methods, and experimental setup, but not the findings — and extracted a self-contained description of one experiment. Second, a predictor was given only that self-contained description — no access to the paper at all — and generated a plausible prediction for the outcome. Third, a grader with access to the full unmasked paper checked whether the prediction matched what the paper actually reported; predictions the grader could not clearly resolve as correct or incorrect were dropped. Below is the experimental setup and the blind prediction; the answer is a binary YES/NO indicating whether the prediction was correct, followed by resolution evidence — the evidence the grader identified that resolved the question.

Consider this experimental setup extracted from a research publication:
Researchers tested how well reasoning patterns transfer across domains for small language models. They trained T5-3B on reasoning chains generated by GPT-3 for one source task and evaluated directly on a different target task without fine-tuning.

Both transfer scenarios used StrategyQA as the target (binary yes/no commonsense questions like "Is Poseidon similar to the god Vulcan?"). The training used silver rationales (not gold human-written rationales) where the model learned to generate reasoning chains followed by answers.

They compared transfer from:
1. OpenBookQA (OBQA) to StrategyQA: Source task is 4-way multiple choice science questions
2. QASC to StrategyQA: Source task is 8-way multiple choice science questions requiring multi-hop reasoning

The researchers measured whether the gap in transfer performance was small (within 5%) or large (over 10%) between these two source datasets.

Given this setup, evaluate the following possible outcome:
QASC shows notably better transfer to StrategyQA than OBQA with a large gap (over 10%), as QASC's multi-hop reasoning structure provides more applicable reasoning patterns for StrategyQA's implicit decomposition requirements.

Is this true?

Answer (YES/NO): NO